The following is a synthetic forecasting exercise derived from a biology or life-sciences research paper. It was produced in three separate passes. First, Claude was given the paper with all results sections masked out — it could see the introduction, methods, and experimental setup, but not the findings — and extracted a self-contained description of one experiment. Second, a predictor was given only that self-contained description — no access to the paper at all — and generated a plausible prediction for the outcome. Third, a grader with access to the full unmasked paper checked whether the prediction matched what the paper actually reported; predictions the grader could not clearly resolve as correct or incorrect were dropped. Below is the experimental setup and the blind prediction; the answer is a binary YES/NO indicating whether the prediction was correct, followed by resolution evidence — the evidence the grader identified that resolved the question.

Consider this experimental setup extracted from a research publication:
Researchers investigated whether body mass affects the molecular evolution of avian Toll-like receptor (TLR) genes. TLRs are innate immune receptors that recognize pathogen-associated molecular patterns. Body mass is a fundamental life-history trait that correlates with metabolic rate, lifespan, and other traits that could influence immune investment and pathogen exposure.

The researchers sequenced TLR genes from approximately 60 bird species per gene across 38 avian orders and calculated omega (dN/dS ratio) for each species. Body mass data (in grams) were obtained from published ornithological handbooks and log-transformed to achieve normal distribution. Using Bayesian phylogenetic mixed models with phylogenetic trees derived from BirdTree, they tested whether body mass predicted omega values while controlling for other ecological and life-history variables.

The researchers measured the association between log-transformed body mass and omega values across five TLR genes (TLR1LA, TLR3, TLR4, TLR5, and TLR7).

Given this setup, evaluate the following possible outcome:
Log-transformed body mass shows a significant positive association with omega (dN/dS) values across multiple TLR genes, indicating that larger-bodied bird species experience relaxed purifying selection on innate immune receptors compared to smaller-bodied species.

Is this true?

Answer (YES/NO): NO